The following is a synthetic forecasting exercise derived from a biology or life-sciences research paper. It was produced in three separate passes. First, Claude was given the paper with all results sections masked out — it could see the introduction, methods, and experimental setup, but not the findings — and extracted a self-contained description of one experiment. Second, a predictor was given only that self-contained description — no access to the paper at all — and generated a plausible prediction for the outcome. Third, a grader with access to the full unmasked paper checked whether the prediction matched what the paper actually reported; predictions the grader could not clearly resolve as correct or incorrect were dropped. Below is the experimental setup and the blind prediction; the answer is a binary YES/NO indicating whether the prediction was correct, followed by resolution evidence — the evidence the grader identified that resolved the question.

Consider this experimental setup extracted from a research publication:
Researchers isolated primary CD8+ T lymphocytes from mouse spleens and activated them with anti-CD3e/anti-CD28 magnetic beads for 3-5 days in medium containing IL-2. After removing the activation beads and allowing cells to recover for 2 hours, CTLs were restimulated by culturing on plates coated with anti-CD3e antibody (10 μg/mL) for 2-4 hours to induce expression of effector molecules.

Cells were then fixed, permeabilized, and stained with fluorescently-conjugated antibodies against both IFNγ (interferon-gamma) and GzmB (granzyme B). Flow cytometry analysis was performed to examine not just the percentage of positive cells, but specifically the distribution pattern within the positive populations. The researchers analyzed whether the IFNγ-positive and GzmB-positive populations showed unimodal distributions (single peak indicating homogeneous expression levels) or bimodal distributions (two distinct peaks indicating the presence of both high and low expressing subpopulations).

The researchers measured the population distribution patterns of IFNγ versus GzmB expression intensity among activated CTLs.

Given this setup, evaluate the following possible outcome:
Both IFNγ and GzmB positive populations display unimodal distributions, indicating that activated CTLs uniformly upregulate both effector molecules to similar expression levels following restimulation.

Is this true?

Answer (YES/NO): NO